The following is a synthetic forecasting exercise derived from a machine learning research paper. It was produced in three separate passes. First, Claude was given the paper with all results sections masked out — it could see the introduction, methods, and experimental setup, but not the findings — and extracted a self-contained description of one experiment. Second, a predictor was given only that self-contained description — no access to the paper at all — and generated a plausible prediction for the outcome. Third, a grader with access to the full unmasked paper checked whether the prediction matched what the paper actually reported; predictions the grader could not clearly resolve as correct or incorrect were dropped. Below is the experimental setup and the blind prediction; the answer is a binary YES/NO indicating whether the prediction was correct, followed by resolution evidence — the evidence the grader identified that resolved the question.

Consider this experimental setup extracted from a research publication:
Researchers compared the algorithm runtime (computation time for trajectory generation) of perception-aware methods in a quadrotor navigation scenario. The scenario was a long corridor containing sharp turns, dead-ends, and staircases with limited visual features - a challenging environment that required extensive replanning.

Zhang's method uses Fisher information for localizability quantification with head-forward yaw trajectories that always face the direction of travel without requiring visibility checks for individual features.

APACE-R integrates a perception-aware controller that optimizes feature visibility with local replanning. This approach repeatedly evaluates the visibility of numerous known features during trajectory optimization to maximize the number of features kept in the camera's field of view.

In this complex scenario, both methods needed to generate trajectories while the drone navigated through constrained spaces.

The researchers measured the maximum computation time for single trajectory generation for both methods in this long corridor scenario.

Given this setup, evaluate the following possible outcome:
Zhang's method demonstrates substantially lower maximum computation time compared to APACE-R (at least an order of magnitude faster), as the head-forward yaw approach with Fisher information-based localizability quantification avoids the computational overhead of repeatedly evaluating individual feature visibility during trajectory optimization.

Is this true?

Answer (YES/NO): NO